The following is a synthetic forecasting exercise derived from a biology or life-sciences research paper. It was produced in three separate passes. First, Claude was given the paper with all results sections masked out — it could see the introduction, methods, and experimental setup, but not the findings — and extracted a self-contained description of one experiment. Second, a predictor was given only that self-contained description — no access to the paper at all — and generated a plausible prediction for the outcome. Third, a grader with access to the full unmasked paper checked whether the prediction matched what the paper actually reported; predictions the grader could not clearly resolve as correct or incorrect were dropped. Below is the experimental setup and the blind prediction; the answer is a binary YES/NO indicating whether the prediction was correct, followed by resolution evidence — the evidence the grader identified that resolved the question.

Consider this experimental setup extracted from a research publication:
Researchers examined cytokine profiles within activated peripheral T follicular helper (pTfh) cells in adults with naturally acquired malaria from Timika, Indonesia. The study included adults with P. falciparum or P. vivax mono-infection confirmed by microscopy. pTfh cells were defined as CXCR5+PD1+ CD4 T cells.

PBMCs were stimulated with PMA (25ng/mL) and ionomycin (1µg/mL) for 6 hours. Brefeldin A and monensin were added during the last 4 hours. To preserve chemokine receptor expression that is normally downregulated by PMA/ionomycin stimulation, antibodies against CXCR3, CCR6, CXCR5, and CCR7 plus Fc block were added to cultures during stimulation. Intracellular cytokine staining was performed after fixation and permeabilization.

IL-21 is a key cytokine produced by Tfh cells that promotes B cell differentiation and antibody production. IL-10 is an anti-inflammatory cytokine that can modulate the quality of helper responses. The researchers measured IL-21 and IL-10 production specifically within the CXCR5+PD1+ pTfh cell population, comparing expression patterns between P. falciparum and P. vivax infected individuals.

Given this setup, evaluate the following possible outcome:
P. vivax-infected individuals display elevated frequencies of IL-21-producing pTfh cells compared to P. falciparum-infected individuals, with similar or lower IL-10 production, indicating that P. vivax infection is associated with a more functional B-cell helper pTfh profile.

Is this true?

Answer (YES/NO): NO